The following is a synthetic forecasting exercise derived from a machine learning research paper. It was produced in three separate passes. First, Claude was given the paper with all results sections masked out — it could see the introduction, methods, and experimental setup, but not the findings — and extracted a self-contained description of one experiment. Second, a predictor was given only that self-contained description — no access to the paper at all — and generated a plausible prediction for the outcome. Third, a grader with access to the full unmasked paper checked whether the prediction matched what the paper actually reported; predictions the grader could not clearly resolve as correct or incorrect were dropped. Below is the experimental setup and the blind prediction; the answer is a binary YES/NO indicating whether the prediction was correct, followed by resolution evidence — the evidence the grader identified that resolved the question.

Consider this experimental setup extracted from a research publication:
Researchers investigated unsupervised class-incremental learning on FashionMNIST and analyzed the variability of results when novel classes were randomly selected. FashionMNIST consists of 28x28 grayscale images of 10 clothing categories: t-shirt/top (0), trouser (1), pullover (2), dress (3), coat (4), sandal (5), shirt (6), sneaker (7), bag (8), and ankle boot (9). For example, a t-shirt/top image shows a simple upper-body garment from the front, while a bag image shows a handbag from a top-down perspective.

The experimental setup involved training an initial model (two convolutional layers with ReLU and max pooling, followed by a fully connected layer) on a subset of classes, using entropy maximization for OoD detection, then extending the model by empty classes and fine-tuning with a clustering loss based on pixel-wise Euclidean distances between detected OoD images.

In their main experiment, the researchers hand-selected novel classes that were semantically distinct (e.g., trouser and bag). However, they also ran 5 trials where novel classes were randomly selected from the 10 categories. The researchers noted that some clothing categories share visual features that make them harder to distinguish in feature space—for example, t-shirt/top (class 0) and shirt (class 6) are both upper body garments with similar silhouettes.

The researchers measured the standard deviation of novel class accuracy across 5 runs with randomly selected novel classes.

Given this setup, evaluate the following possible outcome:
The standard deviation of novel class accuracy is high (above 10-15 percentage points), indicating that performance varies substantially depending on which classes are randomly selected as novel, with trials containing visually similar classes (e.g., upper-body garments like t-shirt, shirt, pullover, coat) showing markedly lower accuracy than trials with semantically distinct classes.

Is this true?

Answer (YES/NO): YES